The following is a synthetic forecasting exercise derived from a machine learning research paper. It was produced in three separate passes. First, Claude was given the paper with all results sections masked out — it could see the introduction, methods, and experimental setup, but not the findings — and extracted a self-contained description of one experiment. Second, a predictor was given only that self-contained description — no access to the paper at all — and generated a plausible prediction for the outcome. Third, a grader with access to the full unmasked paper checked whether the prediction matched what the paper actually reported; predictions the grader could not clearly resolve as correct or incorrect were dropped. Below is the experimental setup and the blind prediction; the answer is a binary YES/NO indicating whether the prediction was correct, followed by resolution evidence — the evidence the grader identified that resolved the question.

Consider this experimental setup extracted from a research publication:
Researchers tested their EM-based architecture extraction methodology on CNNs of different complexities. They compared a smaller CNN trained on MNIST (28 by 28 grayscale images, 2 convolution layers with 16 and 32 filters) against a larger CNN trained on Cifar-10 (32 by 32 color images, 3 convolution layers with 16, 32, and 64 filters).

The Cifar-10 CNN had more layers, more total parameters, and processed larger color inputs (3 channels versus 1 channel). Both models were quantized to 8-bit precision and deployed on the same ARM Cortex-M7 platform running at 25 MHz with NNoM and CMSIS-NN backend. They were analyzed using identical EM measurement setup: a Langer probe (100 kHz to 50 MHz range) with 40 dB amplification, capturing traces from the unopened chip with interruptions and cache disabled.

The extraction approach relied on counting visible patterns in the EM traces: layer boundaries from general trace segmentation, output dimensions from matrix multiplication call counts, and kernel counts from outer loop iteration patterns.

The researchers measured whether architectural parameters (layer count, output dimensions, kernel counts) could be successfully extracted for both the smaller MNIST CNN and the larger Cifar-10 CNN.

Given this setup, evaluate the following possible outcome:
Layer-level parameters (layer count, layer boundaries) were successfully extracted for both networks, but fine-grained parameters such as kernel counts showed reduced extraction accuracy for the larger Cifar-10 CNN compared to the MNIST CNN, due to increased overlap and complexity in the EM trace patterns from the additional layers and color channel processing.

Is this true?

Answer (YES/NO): NO